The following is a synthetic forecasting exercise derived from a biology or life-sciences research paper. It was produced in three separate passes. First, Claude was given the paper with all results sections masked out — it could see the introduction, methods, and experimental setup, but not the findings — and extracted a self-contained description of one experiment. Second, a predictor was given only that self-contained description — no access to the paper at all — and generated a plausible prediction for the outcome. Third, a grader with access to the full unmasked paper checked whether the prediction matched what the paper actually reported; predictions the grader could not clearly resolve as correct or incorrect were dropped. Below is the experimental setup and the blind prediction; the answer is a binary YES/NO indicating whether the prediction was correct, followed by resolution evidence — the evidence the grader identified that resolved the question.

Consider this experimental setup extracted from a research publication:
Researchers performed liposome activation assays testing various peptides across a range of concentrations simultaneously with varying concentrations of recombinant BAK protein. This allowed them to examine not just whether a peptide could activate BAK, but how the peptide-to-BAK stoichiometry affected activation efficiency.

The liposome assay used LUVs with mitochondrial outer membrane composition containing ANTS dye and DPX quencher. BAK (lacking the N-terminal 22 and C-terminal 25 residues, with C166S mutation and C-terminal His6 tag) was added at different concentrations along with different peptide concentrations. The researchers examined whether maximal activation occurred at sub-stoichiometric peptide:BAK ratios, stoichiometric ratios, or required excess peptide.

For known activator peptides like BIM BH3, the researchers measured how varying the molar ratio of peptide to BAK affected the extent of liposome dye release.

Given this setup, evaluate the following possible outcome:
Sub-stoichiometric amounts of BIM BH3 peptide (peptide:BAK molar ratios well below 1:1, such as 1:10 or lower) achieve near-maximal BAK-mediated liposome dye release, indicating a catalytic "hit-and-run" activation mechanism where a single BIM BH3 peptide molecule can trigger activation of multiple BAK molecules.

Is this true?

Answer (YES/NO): NO